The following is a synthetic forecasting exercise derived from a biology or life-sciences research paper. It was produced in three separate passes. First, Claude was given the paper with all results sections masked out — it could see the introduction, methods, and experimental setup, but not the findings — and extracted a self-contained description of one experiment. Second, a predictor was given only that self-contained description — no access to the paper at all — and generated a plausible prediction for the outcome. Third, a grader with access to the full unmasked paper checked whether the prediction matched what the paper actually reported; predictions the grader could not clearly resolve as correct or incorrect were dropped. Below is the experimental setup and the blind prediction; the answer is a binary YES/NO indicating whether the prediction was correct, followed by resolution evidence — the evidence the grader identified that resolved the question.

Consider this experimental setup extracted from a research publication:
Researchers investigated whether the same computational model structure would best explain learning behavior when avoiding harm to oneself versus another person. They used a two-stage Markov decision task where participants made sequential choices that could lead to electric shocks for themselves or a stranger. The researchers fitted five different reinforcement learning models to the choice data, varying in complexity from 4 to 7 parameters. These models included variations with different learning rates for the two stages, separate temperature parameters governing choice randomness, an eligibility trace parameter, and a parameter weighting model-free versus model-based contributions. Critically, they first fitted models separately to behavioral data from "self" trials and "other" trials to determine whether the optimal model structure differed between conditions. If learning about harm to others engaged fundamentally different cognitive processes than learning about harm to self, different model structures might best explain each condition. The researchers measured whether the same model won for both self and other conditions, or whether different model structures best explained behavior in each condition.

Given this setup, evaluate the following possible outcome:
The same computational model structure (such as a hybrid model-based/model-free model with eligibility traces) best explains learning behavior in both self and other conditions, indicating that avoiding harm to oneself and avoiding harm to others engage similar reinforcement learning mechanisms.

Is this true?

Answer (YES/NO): YES